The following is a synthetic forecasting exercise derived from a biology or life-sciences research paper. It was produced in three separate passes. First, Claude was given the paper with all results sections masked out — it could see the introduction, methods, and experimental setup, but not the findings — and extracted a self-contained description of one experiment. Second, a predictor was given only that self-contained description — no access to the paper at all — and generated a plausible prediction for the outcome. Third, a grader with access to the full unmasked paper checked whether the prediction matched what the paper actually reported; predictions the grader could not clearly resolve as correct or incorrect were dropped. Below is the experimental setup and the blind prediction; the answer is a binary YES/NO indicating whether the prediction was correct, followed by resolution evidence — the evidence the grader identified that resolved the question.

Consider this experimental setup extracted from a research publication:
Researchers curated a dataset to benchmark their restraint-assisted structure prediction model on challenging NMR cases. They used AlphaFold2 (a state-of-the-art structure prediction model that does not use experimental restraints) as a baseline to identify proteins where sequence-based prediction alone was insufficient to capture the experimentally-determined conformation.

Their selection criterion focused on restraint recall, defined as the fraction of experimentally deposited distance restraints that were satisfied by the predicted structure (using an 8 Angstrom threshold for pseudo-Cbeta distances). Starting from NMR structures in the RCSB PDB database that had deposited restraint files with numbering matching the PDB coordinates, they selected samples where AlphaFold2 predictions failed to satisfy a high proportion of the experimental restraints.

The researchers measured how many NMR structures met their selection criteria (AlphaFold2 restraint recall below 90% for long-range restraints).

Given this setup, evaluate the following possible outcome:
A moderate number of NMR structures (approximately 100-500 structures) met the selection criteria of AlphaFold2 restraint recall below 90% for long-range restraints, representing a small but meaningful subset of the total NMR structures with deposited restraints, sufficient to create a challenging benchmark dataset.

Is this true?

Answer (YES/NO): YES